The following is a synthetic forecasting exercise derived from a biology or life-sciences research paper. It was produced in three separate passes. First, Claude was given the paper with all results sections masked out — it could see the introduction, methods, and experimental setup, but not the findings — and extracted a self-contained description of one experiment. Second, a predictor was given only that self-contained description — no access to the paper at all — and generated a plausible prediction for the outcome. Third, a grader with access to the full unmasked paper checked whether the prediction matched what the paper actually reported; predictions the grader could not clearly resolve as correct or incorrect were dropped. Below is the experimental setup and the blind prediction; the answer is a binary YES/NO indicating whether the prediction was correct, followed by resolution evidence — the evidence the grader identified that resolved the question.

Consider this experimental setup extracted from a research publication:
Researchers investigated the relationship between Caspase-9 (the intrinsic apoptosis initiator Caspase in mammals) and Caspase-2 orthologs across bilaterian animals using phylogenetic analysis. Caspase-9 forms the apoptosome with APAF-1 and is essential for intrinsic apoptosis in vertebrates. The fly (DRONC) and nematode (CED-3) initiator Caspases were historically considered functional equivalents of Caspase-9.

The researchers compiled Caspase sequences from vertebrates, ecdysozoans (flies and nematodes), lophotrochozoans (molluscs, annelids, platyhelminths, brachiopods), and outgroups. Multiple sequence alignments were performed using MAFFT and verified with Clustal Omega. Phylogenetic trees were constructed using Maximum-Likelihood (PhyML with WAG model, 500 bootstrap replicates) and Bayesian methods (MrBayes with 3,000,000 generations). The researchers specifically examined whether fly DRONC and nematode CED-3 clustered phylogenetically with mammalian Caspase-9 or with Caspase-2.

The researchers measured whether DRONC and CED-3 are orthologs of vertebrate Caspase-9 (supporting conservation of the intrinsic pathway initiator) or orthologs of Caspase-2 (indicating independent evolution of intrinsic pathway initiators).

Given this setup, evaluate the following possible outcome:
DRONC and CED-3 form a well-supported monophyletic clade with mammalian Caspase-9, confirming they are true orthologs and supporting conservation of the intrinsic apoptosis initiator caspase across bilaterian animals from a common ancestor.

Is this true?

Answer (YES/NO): NO